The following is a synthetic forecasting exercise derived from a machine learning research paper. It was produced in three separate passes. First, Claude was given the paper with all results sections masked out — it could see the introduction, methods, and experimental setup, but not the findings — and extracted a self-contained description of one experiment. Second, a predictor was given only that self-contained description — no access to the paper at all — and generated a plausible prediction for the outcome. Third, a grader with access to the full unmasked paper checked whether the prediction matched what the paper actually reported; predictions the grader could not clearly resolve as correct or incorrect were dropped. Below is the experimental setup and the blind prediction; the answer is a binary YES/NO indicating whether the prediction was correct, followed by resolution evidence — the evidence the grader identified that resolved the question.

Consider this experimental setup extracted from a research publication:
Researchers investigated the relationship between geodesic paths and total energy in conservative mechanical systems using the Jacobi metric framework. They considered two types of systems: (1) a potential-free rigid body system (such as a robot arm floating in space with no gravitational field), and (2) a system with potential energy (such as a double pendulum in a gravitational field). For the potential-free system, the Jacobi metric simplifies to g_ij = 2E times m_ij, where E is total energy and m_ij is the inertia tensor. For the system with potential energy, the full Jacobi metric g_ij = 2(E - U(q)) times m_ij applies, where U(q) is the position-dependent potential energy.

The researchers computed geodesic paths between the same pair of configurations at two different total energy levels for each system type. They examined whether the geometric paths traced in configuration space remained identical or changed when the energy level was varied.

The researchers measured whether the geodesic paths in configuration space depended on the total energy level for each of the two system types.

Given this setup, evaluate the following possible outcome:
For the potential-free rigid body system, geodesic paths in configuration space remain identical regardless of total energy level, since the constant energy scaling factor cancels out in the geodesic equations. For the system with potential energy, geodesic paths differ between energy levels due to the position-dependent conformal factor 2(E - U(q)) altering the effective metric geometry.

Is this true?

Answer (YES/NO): YES